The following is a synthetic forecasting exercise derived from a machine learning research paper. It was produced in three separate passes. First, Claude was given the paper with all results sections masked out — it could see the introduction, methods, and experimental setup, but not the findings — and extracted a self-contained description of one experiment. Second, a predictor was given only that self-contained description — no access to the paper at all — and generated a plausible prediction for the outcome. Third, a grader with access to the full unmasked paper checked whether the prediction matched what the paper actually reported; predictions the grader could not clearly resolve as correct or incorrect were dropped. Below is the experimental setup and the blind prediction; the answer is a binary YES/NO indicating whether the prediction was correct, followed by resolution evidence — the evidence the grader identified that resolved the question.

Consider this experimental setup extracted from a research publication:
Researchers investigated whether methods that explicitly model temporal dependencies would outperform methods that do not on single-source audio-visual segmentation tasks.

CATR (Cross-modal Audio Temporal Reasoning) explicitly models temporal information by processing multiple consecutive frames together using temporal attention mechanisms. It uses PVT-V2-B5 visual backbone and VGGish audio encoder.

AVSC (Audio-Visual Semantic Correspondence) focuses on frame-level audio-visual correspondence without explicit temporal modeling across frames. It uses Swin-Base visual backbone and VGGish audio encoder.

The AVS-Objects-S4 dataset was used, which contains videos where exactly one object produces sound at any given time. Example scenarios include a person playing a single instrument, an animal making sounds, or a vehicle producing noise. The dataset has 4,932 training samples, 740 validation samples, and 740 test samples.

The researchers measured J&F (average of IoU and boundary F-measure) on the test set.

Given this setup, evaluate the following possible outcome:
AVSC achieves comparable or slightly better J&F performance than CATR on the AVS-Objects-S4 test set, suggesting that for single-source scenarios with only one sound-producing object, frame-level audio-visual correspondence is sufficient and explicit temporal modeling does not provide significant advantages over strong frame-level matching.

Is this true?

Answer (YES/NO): NO